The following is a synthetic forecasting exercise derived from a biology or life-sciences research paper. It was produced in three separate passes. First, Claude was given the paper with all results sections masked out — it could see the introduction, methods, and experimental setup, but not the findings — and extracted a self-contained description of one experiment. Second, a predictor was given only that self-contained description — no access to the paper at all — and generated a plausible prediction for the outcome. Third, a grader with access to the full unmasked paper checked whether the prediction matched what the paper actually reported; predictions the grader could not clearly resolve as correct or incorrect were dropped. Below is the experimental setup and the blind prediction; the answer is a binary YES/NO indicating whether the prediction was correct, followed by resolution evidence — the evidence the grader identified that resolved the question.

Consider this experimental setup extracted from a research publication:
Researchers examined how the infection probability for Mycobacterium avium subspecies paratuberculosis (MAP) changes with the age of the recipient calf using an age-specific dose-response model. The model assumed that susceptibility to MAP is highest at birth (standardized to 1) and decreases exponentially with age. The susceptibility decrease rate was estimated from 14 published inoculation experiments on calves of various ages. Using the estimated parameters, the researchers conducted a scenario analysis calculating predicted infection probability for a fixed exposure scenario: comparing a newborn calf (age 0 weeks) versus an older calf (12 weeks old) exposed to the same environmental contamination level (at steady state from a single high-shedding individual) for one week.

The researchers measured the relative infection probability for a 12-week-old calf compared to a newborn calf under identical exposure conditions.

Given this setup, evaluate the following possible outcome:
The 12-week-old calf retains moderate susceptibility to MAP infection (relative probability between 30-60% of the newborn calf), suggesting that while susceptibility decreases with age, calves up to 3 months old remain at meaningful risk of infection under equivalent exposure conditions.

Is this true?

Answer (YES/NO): YES